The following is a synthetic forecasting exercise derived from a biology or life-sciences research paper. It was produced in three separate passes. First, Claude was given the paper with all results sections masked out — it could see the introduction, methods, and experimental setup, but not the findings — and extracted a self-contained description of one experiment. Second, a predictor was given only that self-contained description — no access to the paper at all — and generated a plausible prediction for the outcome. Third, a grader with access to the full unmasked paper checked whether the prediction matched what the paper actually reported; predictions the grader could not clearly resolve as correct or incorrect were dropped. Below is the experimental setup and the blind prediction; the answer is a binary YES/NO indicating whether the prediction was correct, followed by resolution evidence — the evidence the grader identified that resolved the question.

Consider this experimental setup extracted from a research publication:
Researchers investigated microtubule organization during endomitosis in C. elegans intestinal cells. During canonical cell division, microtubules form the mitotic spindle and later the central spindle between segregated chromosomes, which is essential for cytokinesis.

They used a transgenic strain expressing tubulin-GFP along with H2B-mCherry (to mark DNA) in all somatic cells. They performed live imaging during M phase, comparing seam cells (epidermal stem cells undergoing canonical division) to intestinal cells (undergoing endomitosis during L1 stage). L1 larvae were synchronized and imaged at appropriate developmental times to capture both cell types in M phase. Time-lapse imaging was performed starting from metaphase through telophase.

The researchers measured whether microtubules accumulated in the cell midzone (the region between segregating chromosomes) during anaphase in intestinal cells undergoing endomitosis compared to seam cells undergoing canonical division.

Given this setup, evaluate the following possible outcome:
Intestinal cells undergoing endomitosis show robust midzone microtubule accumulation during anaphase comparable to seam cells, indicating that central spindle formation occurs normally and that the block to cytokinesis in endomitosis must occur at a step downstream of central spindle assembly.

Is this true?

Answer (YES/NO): NO